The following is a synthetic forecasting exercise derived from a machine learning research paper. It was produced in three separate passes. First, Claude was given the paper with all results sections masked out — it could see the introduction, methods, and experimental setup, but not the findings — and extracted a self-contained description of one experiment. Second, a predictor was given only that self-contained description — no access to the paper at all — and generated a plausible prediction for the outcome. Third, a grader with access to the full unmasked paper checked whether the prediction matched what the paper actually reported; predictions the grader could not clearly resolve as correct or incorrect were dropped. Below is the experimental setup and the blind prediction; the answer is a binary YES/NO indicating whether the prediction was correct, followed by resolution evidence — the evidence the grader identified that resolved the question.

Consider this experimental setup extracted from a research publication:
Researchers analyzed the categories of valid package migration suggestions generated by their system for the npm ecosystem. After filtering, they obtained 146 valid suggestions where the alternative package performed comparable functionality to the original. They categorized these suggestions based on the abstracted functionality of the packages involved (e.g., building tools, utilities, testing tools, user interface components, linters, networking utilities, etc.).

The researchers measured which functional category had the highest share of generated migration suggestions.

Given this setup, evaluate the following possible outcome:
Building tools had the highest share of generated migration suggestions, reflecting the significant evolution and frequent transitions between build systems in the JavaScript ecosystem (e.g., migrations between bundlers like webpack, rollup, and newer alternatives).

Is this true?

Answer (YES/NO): YES